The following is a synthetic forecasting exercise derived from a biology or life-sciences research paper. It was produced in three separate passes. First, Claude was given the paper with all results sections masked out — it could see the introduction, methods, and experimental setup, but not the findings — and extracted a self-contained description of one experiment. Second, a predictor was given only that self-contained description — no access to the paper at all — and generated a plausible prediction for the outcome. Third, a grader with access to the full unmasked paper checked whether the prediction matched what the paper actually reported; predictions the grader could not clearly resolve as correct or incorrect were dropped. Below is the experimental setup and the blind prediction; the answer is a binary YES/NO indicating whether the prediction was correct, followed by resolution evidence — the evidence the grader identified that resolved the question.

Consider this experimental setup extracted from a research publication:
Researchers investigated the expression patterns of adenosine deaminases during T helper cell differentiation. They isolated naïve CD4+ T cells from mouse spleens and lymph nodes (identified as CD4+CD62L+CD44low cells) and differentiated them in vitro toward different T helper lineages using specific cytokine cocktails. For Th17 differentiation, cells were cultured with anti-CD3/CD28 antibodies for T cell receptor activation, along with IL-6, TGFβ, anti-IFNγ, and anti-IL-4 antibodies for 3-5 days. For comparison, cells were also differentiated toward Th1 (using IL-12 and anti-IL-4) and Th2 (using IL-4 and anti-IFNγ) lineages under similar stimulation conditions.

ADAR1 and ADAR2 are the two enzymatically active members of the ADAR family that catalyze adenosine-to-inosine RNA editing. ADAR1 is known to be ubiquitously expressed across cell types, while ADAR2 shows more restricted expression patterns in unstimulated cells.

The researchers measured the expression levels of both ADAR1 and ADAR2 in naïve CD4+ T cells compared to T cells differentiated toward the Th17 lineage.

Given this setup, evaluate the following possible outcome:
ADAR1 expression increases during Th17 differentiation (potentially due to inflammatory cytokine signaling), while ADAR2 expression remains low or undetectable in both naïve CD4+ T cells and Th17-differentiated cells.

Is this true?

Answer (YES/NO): NO